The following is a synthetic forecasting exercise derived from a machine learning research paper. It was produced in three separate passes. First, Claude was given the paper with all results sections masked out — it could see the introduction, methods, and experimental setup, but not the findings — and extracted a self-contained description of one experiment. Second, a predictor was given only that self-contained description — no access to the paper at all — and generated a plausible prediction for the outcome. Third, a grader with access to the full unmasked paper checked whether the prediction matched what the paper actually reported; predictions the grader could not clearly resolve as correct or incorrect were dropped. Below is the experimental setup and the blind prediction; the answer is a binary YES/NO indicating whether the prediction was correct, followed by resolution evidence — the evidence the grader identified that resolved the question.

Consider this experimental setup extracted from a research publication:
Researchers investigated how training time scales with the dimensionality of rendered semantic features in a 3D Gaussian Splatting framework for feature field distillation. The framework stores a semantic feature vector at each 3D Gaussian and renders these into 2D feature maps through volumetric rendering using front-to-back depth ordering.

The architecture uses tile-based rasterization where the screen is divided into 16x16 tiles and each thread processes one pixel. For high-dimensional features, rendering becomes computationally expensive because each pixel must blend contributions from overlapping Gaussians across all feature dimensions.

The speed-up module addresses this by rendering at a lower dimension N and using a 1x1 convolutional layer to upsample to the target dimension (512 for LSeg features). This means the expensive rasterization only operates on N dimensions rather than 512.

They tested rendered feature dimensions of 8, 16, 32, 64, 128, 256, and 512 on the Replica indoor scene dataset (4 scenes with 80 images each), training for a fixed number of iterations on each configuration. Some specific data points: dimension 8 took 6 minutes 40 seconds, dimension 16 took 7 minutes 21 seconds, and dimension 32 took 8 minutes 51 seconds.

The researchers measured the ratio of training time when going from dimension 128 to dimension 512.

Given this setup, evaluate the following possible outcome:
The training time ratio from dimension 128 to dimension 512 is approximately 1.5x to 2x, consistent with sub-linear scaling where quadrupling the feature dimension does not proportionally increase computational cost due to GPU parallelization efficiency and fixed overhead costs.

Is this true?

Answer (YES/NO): NO